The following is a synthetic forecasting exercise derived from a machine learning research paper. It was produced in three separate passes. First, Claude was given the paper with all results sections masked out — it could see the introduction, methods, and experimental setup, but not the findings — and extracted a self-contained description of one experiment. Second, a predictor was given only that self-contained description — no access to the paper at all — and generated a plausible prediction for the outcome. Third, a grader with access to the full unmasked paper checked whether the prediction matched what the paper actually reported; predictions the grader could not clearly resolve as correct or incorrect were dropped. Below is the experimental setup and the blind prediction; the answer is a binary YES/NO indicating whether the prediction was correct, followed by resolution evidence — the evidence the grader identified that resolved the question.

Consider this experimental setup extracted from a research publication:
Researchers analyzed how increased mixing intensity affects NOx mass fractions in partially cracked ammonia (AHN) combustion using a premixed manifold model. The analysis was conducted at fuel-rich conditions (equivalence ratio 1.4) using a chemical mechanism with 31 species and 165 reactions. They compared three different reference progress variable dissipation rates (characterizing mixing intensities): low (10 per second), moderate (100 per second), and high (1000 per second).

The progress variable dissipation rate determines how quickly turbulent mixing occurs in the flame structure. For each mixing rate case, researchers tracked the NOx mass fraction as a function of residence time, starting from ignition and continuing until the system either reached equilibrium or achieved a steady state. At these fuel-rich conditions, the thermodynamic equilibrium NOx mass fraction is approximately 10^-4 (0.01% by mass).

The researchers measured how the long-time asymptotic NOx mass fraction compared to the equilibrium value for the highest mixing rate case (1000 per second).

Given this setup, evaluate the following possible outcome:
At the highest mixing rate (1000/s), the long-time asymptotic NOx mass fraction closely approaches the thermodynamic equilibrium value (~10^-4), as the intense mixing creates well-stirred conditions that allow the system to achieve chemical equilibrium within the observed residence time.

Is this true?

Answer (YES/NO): NO